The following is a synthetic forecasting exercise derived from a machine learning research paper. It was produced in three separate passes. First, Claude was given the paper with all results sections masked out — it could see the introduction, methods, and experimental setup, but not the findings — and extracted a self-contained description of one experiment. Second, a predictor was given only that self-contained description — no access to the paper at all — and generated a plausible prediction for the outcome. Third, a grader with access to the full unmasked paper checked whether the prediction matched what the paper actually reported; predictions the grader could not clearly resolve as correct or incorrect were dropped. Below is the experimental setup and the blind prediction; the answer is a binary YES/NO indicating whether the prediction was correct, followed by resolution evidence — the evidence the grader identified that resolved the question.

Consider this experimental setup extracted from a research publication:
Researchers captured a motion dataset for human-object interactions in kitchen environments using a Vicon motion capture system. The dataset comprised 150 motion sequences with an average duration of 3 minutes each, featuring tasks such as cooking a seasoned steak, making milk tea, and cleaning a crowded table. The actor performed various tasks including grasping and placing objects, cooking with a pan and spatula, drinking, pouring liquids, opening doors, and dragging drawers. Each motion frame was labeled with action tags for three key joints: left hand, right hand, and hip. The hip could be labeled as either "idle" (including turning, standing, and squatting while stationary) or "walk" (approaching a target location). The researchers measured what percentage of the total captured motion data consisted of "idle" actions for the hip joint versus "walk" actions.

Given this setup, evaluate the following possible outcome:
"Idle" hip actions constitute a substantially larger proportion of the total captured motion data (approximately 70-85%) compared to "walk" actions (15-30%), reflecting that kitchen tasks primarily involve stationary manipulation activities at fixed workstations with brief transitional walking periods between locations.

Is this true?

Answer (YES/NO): YES